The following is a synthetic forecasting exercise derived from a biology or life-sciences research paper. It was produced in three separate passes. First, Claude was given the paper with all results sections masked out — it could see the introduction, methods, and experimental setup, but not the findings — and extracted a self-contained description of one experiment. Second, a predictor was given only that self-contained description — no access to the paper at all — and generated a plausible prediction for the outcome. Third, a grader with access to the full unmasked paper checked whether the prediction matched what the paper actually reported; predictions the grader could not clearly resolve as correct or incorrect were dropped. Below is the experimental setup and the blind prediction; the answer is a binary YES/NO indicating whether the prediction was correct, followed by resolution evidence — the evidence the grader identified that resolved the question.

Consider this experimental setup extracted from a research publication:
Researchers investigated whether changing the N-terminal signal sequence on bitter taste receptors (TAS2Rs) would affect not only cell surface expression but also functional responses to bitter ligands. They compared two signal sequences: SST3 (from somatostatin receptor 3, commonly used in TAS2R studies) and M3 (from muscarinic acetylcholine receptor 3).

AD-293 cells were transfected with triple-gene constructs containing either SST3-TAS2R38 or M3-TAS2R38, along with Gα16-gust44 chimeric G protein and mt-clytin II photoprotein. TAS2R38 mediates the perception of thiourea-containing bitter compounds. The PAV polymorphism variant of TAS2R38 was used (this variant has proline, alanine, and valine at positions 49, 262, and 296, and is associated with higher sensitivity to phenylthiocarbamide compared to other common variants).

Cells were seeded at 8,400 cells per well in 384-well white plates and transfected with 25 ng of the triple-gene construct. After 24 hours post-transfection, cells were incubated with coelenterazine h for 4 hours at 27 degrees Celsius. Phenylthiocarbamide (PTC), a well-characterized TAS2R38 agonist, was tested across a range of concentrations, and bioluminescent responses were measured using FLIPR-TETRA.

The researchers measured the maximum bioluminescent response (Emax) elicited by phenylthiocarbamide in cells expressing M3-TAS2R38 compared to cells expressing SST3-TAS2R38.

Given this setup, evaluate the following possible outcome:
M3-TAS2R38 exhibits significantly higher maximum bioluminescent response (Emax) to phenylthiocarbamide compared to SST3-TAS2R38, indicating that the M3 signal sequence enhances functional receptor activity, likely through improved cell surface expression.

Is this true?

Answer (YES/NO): YES